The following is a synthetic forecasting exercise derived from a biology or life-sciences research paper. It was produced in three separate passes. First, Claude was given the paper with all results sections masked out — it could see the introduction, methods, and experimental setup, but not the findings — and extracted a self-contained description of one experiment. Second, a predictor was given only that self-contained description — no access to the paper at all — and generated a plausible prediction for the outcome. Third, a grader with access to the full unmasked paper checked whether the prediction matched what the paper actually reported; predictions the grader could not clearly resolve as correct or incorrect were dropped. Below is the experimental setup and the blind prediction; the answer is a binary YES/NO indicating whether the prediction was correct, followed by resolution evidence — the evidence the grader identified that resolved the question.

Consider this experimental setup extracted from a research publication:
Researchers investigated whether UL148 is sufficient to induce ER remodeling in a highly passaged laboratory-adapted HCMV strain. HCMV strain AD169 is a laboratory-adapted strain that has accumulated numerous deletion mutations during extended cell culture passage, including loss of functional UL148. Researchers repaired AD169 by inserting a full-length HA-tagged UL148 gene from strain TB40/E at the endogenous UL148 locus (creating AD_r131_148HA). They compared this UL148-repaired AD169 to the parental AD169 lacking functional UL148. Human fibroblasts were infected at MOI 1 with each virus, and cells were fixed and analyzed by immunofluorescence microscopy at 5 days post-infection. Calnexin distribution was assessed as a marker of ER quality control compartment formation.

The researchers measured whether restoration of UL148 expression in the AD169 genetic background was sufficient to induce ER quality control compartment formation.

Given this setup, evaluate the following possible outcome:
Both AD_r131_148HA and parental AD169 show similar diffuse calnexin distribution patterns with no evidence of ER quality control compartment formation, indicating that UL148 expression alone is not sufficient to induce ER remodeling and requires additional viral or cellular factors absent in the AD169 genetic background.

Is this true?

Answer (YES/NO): NO